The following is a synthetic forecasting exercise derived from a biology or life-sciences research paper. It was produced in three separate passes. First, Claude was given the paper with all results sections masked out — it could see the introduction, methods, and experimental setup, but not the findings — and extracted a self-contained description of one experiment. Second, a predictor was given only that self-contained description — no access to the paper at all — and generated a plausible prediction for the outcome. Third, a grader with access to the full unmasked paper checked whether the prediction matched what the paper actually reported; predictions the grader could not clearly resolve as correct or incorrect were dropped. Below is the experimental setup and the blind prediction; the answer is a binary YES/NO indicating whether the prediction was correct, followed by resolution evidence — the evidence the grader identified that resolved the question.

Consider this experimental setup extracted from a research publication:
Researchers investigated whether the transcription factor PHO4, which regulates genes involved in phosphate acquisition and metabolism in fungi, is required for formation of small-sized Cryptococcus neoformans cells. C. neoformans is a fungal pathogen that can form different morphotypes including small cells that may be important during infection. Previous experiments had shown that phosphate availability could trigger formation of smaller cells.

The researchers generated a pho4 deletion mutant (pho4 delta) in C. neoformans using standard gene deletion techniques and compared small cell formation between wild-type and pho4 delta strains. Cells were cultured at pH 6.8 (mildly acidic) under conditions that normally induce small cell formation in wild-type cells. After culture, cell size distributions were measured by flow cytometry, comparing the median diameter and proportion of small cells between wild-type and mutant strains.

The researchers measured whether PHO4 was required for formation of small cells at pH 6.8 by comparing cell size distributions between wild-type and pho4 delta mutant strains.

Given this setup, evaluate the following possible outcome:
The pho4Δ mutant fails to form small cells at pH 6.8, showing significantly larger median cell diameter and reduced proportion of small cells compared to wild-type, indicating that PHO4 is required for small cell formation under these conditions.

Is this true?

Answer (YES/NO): NO